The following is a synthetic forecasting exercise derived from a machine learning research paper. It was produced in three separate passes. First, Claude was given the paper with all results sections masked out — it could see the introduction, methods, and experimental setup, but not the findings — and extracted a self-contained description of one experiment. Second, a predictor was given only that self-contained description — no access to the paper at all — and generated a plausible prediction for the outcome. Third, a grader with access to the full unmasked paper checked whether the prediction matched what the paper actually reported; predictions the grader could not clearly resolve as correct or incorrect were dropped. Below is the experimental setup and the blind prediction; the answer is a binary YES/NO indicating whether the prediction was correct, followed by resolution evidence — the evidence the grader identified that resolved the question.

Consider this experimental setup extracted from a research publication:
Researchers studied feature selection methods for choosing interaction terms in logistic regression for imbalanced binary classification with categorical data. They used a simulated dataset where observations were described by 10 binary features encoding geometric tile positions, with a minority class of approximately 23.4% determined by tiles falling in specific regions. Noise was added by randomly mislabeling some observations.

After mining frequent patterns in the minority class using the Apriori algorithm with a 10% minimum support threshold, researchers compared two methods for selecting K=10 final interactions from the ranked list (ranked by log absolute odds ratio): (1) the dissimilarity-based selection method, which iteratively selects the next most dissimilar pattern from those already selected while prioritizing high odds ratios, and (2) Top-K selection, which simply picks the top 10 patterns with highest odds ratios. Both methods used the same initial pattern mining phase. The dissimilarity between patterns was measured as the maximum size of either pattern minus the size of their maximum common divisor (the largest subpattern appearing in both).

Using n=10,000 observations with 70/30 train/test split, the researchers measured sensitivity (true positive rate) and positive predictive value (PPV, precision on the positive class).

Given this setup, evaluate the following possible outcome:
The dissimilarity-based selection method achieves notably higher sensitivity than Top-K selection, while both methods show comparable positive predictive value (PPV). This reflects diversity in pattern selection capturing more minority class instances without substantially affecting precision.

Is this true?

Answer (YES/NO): NO